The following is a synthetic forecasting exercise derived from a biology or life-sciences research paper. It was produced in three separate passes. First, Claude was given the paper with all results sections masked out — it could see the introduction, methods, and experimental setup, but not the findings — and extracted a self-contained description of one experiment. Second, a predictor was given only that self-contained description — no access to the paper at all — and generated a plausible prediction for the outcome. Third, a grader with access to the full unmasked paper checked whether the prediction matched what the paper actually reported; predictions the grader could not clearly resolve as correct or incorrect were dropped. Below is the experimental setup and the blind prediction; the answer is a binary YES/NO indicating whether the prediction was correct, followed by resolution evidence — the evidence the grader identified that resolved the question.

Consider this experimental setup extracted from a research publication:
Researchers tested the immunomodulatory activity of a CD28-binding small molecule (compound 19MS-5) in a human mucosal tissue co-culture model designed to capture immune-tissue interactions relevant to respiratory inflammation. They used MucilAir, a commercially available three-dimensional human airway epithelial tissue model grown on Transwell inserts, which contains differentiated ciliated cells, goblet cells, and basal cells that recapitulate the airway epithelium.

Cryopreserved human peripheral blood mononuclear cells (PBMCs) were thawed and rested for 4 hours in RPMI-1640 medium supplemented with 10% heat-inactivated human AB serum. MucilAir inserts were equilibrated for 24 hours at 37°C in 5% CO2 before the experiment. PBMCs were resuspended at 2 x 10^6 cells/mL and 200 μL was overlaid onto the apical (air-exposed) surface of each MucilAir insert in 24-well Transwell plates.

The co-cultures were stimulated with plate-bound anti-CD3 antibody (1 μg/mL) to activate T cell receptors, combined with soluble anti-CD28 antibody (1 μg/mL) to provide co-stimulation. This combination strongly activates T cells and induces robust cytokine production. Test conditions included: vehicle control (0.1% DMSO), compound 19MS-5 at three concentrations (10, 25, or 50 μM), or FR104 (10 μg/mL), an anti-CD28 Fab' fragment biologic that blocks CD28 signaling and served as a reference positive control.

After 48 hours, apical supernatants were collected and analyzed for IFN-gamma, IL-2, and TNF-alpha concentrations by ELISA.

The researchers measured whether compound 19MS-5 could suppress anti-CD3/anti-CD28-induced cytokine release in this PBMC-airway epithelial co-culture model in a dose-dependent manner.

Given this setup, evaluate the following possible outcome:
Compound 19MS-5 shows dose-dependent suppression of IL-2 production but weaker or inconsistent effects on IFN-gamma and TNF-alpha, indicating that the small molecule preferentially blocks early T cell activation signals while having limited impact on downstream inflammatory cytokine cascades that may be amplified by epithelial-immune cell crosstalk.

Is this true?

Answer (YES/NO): NO